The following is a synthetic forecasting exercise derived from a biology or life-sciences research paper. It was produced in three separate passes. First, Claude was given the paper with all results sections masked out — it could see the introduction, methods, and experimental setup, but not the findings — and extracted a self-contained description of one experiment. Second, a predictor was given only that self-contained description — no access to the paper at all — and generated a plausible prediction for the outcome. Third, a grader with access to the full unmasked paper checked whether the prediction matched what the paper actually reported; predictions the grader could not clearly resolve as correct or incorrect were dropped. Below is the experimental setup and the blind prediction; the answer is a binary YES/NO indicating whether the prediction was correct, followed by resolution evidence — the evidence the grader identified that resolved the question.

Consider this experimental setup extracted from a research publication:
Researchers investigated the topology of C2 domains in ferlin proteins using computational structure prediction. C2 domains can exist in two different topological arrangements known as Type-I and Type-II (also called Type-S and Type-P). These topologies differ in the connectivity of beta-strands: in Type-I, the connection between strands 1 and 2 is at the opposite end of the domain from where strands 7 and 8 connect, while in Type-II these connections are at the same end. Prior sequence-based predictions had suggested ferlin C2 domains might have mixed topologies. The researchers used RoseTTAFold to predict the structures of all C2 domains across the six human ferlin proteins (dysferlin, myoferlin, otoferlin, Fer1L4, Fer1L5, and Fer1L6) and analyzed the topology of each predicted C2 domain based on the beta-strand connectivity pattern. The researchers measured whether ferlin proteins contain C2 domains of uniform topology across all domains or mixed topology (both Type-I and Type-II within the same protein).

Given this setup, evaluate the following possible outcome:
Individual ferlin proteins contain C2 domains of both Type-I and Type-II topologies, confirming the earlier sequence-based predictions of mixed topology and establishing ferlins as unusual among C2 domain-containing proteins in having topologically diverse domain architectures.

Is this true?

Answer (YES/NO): NO